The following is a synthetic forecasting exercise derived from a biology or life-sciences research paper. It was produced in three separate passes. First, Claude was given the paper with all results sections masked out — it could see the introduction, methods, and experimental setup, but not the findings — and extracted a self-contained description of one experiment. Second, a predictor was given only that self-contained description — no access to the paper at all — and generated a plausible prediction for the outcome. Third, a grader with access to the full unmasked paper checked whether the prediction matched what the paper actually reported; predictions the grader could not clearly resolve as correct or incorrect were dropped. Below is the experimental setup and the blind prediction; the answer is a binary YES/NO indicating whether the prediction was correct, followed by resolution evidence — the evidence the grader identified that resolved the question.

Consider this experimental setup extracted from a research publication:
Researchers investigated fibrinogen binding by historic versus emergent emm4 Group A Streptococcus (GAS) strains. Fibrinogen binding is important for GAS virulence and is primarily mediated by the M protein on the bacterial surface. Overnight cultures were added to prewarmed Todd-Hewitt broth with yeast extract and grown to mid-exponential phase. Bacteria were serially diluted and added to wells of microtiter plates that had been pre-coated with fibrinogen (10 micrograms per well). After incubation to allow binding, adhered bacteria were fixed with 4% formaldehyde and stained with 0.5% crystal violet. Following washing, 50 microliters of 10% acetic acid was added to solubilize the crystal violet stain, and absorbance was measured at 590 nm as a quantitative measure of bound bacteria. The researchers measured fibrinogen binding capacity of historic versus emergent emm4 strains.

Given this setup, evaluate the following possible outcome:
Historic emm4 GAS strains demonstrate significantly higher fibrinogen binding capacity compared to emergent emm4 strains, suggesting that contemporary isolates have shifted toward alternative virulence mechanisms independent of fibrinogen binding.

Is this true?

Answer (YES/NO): NO